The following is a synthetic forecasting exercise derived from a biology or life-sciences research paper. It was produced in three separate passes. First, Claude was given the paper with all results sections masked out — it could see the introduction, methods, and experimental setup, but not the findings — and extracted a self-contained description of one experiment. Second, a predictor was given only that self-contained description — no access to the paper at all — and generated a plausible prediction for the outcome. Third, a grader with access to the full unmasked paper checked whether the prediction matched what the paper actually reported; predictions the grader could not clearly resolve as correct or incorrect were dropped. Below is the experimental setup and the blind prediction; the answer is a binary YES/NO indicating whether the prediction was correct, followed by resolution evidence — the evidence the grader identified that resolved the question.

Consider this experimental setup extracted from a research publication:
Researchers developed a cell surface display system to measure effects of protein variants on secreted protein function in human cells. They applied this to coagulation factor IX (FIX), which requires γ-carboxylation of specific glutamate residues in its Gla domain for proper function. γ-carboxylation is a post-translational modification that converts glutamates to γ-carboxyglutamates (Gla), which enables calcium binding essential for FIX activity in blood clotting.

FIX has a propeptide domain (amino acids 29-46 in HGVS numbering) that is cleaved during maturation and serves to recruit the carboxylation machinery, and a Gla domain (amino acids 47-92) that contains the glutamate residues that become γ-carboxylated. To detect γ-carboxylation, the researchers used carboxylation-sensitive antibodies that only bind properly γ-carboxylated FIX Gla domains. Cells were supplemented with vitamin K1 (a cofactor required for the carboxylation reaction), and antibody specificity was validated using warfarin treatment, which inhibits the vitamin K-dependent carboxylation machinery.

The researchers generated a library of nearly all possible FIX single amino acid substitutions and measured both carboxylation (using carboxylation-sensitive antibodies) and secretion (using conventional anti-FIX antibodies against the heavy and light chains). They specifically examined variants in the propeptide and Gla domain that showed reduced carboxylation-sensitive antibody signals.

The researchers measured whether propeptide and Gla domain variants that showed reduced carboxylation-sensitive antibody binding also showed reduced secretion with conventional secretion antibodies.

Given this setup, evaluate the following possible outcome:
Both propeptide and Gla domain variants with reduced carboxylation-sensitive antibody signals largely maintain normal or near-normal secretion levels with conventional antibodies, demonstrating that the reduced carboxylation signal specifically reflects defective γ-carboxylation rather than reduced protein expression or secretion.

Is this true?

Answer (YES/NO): YES